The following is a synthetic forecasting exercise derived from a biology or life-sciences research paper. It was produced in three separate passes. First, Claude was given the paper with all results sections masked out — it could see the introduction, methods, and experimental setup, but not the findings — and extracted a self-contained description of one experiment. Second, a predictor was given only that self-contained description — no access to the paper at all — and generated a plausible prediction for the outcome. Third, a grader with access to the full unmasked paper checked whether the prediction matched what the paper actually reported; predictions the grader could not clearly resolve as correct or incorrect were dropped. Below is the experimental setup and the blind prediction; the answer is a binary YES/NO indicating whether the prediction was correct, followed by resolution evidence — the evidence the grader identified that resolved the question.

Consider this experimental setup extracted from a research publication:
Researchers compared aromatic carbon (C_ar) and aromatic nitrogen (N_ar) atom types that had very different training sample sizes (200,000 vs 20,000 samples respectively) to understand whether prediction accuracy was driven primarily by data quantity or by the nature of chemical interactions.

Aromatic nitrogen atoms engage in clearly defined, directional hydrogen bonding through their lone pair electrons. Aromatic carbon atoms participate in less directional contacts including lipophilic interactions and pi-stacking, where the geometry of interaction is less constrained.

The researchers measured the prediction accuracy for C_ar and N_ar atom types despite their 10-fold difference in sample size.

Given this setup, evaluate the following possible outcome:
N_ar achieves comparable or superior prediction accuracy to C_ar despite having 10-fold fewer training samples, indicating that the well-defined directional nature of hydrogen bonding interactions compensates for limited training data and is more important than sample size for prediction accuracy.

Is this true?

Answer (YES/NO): YES